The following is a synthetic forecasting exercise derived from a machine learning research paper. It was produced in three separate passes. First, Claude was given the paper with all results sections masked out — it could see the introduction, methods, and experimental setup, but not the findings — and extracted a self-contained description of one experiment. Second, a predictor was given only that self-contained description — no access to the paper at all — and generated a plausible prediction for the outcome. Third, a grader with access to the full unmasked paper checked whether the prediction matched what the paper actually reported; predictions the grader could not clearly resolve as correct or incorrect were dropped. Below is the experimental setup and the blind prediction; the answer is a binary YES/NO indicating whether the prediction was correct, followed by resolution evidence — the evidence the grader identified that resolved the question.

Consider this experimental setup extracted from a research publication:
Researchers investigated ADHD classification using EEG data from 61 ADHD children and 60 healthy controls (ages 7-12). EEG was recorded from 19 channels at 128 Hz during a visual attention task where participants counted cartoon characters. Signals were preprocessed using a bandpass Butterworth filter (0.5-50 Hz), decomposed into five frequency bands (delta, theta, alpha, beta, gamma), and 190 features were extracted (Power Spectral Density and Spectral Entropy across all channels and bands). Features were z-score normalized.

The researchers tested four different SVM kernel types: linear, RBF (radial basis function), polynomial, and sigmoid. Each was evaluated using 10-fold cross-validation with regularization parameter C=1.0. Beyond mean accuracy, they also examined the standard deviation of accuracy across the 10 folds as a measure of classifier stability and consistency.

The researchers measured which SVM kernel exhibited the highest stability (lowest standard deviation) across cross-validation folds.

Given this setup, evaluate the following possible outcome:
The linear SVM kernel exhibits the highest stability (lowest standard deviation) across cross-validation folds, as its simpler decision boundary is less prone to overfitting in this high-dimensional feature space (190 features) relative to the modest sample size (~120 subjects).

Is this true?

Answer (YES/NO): NO